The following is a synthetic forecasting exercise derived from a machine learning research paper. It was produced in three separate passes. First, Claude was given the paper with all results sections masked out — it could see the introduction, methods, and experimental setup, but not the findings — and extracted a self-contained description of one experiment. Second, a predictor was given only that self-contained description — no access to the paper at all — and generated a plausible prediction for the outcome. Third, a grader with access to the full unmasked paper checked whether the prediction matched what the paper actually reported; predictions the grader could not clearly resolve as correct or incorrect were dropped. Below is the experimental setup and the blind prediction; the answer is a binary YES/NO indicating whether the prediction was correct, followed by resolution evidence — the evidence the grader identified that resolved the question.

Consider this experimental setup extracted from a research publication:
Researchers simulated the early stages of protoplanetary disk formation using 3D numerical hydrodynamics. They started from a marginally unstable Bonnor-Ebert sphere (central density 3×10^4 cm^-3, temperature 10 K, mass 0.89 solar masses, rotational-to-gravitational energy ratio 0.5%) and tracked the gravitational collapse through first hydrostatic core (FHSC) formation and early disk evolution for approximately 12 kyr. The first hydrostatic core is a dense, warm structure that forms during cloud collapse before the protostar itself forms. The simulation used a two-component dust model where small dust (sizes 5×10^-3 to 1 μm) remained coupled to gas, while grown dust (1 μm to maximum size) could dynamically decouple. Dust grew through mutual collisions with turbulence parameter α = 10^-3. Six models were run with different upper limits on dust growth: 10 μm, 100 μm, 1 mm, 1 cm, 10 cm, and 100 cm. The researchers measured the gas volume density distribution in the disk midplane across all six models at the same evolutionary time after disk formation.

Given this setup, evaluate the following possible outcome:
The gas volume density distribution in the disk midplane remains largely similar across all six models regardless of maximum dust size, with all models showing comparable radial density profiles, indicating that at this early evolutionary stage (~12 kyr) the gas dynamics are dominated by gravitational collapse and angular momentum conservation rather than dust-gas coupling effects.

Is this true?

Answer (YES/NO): YES